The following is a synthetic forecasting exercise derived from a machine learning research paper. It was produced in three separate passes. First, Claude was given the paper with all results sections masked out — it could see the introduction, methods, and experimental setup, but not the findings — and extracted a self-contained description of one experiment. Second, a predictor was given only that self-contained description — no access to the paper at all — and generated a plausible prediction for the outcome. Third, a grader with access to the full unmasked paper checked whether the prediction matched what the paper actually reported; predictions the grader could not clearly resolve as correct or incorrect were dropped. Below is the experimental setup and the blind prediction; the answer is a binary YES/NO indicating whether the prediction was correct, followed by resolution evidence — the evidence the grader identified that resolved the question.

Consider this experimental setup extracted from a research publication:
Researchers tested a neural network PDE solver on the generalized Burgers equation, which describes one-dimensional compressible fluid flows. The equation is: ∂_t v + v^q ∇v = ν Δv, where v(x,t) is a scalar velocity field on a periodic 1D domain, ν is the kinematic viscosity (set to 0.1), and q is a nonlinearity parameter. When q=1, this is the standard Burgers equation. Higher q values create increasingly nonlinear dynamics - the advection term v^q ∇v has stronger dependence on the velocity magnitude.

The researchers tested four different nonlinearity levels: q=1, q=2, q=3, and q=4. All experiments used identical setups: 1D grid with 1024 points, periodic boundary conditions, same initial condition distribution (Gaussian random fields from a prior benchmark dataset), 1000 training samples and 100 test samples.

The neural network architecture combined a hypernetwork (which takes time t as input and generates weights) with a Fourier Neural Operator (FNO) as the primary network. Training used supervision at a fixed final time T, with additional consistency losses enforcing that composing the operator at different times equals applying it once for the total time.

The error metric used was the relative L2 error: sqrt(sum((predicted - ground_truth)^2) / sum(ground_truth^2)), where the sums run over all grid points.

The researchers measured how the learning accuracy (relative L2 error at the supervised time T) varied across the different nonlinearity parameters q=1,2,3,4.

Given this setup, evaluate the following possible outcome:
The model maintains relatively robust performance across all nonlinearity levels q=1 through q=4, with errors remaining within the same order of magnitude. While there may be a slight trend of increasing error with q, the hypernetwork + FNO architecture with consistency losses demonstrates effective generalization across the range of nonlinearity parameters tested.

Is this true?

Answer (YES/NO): NO